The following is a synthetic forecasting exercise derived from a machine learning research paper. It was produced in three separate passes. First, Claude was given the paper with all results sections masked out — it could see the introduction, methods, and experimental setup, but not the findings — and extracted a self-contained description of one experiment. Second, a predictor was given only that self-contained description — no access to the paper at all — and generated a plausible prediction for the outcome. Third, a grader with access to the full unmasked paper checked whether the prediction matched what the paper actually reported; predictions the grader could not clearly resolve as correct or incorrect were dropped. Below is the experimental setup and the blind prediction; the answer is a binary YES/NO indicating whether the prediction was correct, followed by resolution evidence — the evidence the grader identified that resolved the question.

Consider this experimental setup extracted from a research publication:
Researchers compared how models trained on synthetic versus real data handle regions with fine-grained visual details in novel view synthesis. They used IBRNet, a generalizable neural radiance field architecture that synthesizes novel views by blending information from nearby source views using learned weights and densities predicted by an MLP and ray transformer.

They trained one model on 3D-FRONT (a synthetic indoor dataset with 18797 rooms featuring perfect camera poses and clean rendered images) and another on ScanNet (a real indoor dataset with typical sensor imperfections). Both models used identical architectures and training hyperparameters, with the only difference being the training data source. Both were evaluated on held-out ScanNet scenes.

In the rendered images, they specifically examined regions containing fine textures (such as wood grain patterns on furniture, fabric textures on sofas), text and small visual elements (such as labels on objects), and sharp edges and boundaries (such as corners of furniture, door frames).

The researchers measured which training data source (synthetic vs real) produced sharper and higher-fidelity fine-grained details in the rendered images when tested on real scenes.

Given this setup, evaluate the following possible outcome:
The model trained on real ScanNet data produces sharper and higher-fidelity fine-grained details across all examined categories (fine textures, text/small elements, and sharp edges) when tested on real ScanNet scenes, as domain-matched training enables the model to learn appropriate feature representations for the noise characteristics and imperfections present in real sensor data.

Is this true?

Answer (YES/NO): NO